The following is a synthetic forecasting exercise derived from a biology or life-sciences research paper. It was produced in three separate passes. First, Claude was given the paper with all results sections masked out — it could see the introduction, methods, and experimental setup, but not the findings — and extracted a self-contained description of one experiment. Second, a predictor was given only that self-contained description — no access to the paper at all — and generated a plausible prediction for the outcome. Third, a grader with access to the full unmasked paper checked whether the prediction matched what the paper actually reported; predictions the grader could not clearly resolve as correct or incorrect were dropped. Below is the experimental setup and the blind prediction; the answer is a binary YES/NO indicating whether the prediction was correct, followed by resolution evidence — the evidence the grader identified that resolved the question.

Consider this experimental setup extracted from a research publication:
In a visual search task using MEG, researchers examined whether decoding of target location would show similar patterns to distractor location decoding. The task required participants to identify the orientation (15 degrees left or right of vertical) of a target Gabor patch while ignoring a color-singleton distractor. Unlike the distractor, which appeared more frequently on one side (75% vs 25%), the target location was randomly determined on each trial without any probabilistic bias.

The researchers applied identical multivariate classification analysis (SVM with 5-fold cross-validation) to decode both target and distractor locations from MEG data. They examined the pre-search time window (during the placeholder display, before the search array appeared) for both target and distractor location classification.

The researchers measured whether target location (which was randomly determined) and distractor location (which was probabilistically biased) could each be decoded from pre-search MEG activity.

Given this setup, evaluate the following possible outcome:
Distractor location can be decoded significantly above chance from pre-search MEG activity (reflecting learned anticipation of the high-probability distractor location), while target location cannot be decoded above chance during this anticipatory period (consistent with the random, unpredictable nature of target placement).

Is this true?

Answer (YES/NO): YES